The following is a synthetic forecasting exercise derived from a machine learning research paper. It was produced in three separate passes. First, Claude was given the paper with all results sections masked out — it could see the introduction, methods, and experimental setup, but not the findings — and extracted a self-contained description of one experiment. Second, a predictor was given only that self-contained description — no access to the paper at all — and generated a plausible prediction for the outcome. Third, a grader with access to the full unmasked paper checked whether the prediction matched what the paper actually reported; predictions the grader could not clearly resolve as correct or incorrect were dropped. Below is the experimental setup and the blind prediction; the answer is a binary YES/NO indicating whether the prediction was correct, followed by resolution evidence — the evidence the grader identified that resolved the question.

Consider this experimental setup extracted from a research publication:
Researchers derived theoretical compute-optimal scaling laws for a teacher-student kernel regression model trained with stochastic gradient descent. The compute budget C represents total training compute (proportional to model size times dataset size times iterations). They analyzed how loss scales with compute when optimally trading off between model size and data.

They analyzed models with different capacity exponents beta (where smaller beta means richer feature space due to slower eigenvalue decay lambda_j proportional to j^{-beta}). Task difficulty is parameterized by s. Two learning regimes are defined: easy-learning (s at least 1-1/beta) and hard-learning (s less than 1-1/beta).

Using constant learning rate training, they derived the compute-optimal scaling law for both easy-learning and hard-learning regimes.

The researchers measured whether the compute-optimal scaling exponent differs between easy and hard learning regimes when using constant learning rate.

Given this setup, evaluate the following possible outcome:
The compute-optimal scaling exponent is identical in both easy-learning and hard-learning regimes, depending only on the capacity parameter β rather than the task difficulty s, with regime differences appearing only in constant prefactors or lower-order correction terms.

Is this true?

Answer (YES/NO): NO